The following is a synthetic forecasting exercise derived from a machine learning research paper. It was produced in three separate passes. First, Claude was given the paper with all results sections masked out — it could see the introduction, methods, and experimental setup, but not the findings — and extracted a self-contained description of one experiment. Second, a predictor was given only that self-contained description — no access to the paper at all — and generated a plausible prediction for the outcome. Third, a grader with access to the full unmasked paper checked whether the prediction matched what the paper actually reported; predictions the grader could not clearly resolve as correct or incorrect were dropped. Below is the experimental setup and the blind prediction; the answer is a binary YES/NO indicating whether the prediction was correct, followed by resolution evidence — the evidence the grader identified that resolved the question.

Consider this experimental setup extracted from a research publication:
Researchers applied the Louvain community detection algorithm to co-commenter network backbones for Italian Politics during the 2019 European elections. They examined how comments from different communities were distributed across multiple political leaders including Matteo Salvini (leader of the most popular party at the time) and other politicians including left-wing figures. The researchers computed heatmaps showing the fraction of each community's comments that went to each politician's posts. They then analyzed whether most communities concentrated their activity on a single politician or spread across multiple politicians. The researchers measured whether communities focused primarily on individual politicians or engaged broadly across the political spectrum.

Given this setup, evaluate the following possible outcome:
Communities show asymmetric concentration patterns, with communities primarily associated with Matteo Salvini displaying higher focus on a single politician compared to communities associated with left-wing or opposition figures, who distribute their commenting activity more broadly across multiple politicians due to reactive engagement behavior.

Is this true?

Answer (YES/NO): NO